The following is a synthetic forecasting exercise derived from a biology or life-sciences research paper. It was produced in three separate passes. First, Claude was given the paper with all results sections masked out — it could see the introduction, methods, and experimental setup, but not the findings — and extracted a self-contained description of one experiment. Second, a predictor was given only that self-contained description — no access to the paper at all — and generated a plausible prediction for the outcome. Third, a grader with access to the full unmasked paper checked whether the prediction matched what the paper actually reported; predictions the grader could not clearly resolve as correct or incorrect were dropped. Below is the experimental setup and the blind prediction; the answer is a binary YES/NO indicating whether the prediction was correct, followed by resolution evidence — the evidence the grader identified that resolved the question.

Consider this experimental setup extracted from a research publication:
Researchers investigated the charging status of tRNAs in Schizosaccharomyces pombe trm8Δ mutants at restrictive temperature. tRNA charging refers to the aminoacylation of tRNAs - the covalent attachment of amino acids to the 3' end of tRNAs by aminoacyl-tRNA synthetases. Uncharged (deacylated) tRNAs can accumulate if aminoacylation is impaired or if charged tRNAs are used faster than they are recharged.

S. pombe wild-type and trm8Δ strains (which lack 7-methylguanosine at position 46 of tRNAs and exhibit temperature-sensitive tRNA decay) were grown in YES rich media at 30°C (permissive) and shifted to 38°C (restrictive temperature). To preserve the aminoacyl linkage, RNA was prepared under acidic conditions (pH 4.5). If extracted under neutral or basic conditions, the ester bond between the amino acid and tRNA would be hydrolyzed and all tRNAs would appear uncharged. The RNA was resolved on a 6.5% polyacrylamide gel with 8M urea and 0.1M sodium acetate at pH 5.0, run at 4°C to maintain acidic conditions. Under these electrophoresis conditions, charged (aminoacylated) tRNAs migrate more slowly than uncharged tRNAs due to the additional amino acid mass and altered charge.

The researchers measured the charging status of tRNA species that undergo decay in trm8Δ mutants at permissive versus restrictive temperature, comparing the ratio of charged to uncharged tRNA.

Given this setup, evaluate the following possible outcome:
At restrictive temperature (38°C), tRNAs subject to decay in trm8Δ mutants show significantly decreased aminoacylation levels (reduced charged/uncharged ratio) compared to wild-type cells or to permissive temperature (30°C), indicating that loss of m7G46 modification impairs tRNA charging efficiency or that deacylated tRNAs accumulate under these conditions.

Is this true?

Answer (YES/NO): NO